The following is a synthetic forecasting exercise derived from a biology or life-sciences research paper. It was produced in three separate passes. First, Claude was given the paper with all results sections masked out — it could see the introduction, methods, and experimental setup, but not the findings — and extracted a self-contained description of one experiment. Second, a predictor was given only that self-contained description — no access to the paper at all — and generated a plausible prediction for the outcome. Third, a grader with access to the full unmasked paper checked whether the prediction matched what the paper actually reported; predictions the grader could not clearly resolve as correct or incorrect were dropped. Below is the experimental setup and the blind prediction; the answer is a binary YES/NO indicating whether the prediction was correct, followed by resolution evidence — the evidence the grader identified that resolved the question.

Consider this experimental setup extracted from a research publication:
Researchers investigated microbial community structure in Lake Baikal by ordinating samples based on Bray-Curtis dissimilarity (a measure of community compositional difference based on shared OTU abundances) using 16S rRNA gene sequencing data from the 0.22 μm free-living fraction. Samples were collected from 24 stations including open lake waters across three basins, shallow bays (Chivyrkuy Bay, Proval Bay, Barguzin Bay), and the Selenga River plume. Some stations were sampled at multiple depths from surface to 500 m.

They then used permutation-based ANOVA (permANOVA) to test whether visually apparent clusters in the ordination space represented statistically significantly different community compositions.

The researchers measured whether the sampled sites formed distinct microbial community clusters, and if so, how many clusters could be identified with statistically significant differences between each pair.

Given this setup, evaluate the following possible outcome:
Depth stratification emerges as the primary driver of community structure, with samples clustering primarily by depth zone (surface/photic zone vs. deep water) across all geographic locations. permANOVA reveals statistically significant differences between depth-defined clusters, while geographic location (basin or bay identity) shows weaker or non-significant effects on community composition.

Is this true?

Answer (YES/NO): NO